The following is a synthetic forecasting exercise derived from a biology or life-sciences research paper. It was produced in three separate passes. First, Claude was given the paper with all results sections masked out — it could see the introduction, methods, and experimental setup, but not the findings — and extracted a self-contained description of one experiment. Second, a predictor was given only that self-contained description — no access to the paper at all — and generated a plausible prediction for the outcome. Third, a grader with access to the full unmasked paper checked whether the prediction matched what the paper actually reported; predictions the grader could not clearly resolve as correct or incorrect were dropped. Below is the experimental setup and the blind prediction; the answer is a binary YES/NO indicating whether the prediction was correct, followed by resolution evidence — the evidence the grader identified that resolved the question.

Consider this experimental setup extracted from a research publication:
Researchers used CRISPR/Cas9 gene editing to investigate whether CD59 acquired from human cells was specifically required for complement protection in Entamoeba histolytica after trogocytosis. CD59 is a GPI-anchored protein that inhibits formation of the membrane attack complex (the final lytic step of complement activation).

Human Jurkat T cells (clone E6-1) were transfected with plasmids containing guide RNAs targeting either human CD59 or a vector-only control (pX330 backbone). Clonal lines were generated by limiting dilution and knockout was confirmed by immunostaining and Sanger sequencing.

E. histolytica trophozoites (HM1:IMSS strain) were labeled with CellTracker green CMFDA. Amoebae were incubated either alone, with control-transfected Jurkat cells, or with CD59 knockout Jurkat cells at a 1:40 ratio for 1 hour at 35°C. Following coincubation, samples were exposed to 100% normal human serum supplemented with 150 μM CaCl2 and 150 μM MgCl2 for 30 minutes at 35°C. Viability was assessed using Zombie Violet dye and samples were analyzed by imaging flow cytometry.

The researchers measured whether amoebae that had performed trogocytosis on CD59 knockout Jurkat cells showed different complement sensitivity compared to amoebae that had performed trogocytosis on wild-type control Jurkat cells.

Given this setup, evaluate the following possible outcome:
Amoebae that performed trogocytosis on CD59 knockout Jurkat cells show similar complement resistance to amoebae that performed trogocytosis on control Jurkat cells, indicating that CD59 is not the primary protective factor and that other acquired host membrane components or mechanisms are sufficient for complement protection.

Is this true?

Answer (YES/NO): YES